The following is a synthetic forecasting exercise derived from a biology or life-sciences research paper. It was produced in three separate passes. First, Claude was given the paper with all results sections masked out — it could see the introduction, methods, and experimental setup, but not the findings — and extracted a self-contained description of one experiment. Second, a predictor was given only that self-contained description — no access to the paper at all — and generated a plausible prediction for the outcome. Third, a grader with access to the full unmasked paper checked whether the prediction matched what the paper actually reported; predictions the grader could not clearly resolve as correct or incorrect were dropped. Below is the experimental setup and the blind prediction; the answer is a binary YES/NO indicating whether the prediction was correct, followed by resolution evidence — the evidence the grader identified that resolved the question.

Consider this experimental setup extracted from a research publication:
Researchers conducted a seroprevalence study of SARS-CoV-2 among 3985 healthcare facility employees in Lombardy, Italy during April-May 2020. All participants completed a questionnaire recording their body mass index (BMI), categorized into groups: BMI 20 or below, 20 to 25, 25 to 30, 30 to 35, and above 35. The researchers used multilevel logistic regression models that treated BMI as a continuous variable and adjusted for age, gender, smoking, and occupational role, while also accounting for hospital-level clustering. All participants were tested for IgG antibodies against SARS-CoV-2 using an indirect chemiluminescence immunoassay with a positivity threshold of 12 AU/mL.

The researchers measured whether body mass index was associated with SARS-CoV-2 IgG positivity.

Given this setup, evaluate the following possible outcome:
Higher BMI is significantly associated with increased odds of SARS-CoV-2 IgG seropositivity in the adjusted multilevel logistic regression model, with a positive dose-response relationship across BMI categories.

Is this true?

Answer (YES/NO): NO